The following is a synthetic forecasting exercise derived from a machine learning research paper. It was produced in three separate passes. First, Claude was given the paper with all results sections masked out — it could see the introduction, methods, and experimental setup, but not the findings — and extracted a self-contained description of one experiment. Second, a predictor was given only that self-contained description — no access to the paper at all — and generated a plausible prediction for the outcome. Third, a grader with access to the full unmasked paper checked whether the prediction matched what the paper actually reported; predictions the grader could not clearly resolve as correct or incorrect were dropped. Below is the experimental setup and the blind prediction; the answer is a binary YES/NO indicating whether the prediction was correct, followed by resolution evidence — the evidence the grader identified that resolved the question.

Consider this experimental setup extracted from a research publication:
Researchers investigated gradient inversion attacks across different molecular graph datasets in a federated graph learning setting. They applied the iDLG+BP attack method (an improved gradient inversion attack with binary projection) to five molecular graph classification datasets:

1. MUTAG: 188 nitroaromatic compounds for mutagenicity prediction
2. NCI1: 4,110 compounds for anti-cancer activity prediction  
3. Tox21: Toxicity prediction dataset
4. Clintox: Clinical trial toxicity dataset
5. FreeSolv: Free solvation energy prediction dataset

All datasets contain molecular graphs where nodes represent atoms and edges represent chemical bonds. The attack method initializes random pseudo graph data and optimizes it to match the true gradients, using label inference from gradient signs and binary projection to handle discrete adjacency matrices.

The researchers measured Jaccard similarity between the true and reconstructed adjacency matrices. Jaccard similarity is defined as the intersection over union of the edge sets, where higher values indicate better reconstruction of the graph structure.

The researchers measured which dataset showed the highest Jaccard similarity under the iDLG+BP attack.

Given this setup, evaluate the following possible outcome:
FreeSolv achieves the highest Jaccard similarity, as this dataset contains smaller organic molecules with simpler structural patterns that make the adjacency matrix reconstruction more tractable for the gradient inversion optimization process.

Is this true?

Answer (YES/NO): NO